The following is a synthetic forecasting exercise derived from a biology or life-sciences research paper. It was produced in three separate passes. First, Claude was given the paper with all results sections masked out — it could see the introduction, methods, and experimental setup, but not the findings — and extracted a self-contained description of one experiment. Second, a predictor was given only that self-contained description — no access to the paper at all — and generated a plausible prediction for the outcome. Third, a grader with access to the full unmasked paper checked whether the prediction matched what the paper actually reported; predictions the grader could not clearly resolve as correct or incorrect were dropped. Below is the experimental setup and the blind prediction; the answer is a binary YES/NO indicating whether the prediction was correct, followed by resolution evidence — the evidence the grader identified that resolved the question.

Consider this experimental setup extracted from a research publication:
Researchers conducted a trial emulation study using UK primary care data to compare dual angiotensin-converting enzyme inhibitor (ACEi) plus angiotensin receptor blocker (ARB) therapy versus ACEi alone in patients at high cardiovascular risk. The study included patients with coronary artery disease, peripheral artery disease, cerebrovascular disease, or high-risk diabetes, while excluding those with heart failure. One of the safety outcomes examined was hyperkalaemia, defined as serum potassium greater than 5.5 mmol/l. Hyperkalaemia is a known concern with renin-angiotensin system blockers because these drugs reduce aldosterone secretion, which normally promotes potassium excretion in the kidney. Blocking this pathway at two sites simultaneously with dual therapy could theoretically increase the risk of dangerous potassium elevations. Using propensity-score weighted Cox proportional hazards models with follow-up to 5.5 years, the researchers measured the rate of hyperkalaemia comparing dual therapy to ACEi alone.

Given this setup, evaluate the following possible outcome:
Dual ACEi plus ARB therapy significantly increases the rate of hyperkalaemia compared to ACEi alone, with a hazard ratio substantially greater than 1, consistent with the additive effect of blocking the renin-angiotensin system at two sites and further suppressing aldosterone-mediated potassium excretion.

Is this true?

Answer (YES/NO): NO